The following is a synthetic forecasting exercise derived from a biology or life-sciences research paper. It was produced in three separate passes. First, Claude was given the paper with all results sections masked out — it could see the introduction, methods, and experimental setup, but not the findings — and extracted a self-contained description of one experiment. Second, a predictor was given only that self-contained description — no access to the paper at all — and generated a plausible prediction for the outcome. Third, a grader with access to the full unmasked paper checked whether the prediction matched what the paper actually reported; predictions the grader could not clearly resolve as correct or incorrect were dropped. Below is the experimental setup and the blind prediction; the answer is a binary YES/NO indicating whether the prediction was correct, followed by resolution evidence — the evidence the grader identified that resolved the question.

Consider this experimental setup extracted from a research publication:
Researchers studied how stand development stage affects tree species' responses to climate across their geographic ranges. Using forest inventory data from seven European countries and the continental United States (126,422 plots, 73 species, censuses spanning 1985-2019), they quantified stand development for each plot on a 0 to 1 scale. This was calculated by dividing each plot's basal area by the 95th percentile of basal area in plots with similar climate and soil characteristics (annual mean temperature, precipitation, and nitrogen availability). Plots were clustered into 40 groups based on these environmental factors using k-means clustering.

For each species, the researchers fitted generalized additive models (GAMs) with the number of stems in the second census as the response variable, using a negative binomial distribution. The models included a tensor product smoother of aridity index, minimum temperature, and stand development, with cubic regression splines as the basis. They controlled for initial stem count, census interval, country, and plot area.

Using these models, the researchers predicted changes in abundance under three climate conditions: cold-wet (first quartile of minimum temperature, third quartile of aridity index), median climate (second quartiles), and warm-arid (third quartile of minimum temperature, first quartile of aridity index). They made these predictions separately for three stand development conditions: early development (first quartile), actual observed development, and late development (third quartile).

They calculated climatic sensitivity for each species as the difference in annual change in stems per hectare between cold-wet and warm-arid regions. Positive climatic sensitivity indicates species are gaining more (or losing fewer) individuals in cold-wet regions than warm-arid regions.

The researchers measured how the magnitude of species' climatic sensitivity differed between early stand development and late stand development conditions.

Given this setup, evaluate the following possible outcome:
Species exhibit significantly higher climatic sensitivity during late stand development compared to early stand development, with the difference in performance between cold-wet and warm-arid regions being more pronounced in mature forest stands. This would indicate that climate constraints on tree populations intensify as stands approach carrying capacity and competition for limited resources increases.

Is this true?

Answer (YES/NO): YES